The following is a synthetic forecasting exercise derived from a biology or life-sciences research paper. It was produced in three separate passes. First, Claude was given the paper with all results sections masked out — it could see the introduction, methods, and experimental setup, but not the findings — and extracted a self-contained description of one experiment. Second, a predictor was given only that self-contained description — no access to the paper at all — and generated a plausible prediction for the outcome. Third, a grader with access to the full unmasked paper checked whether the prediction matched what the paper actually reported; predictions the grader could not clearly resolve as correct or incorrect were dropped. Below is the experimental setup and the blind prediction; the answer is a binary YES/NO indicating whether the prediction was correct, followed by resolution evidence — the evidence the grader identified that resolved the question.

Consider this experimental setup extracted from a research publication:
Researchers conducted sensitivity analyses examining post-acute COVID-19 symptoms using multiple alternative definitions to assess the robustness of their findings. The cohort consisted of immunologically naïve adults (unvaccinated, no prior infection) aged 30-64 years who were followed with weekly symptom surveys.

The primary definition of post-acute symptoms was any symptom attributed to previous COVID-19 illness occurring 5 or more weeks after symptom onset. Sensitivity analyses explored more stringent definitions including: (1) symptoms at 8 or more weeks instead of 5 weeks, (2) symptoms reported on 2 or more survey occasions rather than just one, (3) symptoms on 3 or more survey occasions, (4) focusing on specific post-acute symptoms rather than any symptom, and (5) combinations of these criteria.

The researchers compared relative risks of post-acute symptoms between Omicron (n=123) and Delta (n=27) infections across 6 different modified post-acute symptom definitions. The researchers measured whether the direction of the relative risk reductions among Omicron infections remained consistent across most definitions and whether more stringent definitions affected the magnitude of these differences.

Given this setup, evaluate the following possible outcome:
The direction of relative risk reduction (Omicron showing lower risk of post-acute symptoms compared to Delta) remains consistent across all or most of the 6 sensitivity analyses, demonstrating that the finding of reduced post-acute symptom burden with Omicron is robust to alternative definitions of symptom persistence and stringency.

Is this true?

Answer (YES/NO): YES